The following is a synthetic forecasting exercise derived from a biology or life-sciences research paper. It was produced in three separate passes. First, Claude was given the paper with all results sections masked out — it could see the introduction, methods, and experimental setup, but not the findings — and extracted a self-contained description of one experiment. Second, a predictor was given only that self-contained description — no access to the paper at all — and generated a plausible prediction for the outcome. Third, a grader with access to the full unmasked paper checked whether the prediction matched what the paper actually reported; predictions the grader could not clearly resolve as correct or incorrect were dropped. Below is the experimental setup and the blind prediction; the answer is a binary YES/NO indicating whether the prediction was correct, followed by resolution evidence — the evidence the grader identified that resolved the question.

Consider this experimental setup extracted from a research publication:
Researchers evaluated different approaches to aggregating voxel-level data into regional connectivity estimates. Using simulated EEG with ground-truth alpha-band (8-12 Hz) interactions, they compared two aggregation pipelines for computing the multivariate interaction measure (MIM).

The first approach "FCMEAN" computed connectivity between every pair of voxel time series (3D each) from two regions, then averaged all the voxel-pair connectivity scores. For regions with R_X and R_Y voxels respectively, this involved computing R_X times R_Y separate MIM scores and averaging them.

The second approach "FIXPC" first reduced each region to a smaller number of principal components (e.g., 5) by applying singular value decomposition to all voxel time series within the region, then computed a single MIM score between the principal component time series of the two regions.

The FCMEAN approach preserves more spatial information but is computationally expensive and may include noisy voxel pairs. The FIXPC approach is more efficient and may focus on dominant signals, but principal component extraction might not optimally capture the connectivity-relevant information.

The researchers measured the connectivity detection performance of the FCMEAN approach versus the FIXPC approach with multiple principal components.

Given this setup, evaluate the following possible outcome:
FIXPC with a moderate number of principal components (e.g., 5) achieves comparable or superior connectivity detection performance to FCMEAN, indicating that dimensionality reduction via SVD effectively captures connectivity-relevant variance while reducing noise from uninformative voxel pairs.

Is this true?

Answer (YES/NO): YES